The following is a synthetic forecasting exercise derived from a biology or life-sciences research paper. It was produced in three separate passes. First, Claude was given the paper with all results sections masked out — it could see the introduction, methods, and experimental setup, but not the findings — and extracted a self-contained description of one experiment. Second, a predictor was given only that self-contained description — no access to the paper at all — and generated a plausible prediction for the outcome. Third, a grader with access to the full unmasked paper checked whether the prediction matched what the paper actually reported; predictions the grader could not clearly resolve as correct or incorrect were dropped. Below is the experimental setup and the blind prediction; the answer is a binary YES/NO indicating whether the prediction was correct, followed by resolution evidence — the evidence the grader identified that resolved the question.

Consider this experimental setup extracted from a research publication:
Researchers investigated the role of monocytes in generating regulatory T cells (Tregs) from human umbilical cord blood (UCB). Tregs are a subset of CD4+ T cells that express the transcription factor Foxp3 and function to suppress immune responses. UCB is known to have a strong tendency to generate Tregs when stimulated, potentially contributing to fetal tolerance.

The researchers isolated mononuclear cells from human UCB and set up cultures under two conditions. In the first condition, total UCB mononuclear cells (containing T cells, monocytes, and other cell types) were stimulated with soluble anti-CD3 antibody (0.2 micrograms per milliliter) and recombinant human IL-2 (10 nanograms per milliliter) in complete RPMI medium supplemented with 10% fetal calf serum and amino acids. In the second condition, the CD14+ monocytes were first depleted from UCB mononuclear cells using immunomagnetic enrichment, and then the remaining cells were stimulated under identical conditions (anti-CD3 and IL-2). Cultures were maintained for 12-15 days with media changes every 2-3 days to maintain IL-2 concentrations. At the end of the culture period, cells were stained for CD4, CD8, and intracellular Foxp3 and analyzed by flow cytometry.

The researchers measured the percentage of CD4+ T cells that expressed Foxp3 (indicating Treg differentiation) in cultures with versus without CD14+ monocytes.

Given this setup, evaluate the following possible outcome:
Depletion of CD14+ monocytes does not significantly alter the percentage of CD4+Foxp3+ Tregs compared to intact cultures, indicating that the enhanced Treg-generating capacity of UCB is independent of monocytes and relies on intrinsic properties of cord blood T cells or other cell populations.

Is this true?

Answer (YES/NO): NO